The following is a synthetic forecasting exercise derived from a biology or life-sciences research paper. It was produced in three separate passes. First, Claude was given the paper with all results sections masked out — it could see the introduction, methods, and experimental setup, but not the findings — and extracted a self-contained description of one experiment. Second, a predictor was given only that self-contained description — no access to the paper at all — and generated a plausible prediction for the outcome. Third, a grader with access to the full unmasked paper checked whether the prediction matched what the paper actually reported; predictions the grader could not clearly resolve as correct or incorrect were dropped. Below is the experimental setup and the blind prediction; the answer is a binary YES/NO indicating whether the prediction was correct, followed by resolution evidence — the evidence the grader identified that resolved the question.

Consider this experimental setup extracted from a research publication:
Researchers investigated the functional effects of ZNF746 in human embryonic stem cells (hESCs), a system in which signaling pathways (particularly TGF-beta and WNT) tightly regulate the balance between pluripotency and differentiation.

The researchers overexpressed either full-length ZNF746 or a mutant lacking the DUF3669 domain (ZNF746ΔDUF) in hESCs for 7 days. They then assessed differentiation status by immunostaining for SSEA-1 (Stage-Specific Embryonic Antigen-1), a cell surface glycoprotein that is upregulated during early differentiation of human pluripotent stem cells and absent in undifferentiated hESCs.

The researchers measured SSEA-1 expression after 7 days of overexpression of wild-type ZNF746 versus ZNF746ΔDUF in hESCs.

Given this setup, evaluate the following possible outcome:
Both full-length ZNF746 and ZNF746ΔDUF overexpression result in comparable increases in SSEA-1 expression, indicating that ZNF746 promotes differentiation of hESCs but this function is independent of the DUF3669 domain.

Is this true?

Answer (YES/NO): NO